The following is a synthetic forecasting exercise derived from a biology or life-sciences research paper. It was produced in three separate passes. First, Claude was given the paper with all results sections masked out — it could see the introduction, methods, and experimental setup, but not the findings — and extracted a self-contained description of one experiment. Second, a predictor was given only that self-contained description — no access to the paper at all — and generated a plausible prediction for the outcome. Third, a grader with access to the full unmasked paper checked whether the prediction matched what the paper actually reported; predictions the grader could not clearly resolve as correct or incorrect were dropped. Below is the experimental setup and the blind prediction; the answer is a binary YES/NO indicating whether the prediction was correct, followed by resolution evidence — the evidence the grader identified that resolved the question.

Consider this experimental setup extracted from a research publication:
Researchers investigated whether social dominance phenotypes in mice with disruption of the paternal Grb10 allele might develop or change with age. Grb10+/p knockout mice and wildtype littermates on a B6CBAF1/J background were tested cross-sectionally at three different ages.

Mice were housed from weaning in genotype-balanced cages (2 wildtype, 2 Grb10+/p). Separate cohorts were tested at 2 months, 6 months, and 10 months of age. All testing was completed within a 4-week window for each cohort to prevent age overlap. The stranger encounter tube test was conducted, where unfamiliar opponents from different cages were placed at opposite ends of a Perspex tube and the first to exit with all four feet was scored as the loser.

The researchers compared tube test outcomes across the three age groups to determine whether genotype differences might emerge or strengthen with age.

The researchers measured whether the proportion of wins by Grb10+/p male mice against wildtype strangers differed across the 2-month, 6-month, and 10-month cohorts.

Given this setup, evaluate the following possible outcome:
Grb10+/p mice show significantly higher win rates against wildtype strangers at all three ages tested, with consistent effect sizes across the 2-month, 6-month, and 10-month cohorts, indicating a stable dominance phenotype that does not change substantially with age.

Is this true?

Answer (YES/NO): NO